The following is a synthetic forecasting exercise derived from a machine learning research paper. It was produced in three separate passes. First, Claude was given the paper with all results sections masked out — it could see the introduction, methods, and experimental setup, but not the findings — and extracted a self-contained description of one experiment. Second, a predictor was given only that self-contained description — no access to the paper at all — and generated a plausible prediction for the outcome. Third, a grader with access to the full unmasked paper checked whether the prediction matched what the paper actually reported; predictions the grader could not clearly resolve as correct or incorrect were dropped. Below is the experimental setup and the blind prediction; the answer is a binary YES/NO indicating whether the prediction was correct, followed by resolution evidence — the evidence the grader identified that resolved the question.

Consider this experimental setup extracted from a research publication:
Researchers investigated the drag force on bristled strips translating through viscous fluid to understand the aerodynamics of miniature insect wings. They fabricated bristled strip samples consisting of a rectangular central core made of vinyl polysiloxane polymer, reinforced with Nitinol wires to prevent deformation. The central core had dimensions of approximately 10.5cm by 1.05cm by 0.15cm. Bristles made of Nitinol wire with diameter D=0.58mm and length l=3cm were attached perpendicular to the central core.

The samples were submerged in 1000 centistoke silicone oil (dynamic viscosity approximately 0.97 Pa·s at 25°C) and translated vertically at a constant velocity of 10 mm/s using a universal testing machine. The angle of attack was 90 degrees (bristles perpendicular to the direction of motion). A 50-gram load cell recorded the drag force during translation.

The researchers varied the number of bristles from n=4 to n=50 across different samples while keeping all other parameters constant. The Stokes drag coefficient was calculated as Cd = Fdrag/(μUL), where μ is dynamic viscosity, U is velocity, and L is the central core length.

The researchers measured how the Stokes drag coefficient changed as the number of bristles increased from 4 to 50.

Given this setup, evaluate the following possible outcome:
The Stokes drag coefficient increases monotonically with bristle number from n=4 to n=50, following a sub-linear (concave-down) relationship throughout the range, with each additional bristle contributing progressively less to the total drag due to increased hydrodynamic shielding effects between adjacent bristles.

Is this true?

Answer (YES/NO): YES